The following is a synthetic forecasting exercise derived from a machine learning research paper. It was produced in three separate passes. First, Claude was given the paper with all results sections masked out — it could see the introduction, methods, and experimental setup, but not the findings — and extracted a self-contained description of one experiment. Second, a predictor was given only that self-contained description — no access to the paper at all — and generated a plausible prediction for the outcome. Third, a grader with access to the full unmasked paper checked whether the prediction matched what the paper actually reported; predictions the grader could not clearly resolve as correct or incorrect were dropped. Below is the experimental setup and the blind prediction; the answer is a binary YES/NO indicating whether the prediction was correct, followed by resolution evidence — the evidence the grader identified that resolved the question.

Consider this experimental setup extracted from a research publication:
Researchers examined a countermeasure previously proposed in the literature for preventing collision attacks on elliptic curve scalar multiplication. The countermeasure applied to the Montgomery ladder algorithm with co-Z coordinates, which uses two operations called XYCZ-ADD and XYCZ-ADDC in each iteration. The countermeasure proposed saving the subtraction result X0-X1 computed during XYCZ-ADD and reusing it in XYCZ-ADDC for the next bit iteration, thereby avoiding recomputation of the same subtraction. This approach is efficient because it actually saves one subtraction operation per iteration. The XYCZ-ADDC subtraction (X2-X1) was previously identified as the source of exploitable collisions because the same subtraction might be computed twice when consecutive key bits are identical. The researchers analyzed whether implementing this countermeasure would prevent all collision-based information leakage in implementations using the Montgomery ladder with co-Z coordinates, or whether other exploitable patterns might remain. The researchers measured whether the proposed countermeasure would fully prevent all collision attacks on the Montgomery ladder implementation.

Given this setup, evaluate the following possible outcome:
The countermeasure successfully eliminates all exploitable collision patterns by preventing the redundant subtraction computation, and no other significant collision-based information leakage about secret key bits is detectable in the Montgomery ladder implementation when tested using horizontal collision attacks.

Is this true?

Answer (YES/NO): NO